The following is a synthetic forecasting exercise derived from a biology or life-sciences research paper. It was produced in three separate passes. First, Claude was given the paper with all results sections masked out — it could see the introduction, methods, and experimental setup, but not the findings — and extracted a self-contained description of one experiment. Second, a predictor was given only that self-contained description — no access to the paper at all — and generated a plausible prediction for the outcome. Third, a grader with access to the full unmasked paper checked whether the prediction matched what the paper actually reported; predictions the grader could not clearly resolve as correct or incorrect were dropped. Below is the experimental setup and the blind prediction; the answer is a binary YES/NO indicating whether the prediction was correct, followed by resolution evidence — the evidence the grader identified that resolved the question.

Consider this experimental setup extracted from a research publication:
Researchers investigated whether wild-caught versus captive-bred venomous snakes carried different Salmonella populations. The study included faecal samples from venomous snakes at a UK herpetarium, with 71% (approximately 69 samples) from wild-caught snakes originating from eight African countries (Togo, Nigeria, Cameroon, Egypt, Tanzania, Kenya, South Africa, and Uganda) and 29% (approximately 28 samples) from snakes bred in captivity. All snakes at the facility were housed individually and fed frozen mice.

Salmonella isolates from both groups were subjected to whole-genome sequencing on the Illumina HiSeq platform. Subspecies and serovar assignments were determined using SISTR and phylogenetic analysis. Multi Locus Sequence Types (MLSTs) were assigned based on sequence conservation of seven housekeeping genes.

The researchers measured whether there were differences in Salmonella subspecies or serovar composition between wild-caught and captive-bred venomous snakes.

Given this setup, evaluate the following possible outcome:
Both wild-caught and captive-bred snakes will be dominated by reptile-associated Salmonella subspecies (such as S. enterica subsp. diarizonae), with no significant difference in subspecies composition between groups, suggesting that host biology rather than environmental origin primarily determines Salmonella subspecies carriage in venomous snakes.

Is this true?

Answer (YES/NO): NO